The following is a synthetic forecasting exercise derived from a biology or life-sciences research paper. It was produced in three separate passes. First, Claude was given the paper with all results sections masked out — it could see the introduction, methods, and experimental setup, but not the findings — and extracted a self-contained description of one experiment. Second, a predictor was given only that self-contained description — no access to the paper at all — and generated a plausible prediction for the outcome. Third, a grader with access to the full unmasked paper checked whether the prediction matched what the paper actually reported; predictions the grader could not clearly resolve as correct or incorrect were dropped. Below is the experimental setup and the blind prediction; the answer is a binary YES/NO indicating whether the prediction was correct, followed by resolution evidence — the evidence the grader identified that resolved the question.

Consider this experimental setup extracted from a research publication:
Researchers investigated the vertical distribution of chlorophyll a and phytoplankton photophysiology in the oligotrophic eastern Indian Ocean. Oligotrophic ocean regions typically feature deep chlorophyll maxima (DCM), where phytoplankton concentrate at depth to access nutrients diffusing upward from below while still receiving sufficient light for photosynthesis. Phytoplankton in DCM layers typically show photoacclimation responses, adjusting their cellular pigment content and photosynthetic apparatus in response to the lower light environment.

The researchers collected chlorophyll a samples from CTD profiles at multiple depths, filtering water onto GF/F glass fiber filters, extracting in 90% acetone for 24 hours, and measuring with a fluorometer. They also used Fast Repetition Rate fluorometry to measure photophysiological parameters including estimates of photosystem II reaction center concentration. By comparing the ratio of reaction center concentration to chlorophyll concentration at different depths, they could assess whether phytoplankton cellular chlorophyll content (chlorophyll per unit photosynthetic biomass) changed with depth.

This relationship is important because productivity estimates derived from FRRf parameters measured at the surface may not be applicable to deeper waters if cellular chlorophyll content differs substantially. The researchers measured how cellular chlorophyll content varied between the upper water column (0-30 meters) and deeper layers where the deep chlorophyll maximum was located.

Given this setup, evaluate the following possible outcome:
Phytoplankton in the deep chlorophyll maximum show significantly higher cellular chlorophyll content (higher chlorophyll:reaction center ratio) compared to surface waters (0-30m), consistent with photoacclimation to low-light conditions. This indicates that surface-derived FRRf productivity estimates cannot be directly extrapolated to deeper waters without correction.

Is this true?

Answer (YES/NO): YES